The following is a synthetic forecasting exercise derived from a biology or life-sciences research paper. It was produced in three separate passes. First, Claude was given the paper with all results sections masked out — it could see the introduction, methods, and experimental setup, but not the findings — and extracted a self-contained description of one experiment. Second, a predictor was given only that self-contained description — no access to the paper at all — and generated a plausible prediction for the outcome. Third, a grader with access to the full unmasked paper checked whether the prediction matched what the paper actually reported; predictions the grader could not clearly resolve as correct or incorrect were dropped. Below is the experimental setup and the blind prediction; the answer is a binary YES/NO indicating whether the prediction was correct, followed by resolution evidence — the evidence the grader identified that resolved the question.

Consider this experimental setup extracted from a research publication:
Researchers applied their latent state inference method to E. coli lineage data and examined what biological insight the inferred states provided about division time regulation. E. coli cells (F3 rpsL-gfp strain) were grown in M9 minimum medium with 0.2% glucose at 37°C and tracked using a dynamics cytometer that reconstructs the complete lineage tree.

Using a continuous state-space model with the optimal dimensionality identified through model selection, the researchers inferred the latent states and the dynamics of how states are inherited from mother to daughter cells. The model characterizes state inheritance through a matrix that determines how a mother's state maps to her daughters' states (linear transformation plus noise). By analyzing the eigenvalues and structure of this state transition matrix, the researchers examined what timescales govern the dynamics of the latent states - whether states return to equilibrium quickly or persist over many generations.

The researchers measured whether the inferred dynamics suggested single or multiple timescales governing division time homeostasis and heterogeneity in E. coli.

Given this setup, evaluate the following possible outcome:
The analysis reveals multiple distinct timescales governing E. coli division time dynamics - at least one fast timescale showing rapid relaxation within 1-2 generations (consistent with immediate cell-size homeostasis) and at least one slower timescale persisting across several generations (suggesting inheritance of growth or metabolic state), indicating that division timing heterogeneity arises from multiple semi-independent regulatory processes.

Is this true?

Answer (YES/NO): YES